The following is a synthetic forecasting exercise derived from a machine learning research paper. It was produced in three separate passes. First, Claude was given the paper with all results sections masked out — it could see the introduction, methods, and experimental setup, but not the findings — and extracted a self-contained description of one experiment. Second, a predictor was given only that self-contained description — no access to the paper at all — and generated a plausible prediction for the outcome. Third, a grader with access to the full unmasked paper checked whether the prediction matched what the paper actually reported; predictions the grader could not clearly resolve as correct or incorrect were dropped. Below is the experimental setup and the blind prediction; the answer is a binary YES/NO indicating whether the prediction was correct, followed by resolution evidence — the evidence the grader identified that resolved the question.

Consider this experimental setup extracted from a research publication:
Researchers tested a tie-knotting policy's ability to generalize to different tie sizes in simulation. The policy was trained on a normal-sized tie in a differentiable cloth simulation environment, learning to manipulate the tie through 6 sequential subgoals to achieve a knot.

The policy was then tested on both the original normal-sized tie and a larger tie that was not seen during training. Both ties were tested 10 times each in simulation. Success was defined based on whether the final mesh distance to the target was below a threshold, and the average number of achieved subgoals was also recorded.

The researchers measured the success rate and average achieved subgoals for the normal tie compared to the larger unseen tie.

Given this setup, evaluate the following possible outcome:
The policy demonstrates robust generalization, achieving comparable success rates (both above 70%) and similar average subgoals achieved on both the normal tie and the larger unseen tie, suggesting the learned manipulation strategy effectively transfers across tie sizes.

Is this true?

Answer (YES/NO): NO